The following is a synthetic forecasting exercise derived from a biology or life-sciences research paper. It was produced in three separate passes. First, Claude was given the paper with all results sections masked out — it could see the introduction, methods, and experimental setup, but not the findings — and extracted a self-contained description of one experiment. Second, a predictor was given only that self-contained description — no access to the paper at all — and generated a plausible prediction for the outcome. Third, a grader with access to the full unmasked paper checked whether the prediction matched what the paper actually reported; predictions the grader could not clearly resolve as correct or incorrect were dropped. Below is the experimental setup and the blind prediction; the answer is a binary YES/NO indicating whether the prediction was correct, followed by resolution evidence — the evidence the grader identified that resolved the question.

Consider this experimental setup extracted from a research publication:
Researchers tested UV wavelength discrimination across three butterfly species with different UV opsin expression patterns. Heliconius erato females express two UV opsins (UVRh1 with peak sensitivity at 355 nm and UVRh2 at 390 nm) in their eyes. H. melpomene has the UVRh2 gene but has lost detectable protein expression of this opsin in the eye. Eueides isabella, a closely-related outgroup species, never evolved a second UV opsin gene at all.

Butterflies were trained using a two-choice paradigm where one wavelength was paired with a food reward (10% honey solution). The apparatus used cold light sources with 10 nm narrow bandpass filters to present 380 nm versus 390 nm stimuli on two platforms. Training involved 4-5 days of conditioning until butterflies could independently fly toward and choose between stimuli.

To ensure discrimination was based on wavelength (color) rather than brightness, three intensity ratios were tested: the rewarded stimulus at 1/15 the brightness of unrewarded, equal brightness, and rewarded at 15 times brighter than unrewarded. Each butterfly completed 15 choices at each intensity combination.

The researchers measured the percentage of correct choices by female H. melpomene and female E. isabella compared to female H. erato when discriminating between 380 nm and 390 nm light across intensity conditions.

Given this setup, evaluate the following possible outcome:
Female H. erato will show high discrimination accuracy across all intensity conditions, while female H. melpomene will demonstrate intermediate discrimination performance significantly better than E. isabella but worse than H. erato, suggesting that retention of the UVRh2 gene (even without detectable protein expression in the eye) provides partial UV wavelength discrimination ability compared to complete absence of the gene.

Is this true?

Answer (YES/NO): NO